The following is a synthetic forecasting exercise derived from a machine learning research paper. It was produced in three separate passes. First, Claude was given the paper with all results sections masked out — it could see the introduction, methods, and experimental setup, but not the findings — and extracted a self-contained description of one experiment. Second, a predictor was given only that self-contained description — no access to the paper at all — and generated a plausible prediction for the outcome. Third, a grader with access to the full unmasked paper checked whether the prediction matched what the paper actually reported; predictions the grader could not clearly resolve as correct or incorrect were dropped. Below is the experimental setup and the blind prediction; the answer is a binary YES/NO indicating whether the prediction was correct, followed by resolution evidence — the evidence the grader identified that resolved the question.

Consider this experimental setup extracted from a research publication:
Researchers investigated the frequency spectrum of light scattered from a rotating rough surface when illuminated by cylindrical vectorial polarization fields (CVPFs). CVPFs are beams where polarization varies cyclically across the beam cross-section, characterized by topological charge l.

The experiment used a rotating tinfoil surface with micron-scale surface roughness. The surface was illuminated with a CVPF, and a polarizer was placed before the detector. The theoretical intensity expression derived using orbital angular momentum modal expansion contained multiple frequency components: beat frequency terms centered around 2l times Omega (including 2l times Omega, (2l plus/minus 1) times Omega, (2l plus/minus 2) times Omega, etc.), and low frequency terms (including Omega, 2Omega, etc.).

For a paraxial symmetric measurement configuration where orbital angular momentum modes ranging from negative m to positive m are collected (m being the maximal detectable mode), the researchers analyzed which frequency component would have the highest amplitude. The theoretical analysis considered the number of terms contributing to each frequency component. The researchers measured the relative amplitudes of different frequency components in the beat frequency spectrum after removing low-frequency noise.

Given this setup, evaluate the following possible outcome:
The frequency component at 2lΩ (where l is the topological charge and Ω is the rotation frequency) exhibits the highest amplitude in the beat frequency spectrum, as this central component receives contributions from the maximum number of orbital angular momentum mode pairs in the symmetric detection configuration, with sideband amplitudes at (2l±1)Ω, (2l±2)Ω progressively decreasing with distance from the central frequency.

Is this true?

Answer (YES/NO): YES